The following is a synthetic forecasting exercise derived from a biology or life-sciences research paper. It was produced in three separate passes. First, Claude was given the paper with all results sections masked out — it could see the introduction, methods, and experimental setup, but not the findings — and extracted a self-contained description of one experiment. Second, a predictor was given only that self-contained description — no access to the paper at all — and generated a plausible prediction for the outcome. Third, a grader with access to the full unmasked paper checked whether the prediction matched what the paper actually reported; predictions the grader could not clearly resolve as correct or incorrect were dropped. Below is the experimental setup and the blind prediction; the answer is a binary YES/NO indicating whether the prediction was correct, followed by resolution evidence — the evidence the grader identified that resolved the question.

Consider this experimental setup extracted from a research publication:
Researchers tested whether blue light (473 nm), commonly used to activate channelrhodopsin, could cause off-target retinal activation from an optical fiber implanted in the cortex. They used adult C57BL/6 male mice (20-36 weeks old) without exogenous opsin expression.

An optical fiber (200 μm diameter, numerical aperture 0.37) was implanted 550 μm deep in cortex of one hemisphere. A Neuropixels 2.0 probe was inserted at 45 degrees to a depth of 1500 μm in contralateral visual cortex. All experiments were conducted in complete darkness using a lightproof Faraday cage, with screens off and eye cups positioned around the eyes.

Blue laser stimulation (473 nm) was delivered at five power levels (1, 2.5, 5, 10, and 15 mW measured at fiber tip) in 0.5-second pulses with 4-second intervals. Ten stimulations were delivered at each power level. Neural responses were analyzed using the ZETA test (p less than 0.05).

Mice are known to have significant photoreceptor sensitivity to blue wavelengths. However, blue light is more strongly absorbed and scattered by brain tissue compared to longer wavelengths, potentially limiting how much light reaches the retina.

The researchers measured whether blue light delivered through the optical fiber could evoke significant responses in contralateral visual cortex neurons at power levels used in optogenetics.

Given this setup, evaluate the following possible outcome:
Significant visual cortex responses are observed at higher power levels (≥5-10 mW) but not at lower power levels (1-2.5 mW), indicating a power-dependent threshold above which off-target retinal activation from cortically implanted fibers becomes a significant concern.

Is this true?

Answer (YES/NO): NO